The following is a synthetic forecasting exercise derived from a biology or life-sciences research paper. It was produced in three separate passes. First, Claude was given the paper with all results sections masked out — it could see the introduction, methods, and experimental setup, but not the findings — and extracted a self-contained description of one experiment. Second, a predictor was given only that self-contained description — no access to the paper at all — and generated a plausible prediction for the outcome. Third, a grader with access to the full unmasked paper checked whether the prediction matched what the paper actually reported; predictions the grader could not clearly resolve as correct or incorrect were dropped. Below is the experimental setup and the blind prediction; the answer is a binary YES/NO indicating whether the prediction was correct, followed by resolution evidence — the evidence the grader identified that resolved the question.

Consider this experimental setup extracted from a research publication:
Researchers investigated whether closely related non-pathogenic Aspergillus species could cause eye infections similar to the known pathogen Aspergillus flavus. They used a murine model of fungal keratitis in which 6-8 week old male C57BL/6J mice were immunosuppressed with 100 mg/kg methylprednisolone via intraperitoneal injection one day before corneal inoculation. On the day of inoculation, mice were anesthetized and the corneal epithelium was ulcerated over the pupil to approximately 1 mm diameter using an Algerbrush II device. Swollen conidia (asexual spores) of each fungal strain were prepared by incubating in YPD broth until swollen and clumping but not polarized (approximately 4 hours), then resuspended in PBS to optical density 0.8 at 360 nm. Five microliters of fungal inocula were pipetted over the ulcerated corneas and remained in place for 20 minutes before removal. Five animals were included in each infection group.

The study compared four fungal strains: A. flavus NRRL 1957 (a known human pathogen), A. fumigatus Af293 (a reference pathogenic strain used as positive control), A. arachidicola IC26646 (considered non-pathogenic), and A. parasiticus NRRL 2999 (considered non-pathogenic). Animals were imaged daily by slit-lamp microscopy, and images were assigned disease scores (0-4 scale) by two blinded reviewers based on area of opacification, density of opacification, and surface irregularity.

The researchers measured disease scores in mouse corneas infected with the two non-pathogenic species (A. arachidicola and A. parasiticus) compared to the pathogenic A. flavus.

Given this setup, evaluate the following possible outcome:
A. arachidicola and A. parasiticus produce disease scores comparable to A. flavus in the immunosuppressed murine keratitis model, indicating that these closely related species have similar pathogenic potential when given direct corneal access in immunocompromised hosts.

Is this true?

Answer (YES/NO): NO